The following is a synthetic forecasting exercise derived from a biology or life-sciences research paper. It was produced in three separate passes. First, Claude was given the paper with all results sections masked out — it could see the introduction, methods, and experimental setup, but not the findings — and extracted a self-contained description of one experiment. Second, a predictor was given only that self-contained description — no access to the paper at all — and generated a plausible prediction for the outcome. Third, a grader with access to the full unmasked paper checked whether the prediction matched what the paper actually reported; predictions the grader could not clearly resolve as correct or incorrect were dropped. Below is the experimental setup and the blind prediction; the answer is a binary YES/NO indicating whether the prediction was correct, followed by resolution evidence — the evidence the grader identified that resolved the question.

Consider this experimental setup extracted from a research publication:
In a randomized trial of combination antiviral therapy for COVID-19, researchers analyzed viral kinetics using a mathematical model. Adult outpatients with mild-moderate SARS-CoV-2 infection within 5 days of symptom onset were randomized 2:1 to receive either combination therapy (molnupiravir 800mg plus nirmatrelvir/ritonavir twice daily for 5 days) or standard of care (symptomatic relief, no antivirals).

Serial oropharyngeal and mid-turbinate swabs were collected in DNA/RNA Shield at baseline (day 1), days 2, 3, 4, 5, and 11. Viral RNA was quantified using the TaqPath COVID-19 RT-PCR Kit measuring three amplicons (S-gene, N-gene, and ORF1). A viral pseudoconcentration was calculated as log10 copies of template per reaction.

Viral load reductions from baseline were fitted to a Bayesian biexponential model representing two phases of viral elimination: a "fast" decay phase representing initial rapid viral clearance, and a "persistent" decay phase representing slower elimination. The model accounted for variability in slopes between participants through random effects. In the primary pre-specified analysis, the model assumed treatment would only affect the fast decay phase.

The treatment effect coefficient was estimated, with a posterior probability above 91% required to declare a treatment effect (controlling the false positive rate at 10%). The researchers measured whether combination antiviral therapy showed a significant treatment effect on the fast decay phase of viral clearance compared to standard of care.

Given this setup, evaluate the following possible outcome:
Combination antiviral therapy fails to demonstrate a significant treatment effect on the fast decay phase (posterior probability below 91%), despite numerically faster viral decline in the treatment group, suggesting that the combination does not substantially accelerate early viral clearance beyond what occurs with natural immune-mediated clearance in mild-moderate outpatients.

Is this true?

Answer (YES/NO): NO